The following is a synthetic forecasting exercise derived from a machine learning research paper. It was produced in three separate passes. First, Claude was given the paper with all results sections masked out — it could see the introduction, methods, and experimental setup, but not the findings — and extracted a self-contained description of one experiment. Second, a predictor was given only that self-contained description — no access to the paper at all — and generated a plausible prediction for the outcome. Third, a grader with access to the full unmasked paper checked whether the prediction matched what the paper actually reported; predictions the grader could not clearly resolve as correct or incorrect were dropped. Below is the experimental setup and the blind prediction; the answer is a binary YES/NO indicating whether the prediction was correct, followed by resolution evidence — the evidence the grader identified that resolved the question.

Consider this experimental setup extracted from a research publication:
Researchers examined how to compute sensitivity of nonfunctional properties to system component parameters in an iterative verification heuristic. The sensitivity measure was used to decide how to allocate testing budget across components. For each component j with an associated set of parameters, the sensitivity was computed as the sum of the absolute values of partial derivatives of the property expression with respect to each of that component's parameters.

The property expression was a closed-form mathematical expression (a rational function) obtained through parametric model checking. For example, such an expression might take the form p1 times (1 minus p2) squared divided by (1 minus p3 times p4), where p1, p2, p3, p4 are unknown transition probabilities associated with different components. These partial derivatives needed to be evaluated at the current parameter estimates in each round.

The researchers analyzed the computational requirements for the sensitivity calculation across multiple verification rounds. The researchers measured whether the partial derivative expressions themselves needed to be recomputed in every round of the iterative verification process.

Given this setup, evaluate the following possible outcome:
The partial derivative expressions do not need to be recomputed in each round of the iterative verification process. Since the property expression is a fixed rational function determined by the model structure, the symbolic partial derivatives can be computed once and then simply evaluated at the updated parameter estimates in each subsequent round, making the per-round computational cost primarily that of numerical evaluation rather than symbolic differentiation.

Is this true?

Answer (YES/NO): YES